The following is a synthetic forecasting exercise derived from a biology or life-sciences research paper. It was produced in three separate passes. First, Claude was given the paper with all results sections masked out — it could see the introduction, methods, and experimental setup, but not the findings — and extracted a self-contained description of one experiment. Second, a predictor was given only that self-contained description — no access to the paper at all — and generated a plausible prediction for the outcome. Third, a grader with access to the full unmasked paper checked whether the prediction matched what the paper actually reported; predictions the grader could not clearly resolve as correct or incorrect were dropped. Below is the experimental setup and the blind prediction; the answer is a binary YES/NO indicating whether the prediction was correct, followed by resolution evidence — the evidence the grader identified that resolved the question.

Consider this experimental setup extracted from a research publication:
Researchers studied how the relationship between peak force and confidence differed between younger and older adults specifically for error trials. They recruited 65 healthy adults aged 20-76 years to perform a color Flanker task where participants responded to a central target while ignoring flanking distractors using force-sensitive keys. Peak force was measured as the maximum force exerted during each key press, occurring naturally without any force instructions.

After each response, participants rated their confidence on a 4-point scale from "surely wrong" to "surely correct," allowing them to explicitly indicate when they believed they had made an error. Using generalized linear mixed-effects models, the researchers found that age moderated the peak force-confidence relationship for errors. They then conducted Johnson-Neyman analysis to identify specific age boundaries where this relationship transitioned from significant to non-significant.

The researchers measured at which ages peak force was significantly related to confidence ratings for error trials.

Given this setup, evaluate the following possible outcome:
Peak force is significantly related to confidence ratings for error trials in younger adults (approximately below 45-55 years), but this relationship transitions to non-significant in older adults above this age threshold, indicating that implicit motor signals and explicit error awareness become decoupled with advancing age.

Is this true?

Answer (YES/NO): YES